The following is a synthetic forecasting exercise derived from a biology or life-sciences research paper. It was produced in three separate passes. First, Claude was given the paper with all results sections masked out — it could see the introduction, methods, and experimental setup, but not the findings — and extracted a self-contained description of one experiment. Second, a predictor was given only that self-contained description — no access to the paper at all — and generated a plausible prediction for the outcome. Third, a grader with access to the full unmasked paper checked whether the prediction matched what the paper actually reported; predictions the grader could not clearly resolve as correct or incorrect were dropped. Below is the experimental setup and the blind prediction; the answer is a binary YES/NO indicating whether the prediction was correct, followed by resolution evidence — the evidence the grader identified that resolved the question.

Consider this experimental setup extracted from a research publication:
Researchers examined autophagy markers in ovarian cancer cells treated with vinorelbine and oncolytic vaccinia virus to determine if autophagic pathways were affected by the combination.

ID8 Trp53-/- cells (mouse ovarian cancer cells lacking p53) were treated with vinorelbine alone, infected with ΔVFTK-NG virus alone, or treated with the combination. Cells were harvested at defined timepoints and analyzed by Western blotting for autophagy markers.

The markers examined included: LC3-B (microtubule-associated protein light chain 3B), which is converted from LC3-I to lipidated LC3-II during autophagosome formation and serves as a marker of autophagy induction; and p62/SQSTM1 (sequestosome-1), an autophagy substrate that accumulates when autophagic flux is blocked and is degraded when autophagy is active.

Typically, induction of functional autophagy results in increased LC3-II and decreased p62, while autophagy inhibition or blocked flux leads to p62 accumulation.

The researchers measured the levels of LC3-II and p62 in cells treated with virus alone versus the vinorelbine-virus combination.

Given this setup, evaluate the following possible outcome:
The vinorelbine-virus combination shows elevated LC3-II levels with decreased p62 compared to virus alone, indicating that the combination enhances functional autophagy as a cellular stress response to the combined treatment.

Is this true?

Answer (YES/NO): NO